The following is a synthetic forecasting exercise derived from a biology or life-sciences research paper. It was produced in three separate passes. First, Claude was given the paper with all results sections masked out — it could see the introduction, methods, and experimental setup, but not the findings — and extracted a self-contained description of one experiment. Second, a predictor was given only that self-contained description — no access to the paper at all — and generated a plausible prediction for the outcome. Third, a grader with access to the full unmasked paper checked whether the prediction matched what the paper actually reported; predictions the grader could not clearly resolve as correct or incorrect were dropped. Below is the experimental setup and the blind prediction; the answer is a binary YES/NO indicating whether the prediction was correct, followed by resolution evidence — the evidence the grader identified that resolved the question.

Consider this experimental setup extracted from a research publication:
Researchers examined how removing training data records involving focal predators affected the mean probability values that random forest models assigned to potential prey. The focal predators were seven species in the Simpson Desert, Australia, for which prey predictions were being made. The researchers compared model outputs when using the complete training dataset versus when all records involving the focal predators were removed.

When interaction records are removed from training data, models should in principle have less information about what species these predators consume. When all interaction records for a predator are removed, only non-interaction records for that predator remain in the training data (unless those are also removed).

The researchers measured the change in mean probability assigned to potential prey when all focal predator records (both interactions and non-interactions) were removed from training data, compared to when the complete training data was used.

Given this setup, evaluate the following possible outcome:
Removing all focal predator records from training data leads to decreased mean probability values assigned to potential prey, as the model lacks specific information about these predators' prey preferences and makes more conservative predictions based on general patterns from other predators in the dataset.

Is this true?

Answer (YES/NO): YES